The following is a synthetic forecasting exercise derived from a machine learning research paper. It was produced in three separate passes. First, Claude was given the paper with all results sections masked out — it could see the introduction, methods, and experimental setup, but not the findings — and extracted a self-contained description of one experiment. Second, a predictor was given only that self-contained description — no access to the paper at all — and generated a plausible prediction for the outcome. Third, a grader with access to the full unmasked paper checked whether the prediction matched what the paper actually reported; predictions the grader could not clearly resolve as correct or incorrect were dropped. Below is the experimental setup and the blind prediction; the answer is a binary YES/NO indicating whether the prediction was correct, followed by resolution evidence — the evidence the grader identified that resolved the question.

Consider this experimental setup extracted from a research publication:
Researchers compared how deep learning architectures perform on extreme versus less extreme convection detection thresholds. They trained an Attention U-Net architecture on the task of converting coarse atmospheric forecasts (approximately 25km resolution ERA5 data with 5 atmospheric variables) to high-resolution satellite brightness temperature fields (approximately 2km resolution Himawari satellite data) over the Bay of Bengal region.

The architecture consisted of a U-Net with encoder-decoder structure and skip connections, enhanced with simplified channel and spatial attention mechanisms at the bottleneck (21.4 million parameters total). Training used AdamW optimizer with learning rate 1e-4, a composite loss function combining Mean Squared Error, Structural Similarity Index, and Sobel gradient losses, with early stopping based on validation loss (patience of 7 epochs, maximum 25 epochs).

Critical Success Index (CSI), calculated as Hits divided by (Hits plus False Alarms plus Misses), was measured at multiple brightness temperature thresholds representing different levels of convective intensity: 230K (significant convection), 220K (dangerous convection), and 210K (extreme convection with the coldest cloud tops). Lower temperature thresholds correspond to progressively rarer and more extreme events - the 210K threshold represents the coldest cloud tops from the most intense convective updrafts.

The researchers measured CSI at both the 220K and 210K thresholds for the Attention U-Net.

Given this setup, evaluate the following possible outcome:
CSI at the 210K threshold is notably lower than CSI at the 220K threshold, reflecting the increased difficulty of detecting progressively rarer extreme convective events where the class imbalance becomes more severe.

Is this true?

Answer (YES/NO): YES